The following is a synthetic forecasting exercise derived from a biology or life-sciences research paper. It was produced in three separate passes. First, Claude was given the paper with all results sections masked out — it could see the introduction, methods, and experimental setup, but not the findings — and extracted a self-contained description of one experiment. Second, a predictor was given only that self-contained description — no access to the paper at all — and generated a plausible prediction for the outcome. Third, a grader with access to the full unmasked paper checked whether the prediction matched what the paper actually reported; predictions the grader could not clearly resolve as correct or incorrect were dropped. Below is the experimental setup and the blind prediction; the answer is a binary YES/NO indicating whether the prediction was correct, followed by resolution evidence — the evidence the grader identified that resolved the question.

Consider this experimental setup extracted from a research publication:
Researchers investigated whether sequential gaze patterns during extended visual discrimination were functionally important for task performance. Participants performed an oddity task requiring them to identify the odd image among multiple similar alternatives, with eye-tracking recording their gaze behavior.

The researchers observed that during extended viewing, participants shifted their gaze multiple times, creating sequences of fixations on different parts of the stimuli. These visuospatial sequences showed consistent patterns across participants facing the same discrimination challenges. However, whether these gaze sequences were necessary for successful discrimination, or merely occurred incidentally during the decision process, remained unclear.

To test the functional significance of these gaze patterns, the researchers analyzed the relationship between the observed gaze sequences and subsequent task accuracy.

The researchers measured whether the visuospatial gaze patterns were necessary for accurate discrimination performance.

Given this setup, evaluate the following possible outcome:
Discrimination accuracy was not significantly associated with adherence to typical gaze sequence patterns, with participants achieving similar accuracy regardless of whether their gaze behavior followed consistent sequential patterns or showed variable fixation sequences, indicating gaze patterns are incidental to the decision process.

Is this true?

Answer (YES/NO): NO